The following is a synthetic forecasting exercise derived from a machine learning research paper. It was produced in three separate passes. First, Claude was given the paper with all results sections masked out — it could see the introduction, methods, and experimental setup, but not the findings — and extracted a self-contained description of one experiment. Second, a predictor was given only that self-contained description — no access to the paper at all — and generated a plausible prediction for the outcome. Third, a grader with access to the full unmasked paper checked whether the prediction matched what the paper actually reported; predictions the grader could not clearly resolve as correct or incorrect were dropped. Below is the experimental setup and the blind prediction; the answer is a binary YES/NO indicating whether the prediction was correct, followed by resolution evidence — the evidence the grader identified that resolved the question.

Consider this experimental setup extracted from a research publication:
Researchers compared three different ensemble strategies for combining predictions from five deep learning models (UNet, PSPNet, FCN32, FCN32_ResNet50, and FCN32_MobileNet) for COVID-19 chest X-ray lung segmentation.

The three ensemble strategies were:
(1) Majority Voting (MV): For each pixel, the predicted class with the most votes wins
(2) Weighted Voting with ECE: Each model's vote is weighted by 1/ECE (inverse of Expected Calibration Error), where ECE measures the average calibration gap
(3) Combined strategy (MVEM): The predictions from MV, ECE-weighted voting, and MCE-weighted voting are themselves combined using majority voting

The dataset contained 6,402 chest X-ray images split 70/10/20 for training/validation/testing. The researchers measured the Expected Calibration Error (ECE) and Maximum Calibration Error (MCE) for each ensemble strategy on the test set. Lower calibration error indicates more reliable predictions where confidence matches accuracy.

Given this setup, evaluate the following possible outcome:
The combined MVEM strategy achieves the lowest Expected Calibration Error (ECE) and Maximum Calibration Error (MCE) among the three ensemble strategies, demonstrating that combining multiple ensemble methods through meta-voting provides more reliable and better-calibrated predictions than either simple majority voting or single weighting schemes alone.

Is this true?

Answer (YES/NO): YES